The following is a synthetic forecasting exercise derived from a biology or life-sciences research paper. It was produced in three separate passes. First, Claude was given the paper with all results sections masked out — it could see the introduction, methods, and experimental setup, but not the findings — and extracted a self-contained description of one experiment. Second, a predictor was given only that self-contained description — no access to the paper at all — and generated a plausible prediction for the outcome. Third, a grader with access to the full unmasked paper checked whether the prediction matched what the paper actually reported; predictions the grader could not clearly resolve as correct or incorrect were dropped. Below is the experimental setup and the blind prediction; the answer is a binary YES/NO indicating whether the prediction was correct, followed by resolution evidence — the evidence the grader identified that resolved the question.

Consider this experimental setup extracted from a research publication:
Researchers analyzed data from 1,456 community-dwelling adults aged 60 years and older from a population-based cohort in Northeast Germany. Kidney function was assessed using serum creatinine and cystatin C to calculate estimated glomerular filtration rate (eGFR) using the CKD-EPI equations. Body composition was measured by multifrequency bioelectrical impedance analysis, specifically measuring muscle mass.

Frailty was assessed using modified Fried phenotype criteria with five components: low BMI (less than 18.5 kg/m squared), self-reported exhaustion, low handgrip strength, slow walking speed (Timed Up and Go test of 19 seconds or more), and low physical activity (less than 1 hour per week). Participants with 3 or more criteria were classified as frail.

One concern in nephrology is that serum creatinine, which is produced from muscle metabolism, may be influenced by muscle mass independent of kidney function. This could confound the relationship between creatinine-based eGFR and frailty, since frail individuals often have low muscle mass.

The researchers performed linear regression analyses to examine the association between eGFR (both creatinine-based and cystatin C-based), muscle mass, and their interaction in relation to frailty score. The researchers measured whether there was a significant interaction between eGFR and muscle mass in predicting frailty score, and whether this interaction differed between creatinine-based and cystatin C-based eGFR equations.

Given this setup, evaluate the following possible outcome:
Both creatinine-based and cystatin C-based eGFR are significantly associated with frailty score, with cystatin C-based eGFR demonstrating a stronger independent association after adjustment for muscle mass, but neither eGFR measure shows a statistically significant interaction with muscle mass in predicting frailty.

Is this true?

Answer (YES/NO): NO